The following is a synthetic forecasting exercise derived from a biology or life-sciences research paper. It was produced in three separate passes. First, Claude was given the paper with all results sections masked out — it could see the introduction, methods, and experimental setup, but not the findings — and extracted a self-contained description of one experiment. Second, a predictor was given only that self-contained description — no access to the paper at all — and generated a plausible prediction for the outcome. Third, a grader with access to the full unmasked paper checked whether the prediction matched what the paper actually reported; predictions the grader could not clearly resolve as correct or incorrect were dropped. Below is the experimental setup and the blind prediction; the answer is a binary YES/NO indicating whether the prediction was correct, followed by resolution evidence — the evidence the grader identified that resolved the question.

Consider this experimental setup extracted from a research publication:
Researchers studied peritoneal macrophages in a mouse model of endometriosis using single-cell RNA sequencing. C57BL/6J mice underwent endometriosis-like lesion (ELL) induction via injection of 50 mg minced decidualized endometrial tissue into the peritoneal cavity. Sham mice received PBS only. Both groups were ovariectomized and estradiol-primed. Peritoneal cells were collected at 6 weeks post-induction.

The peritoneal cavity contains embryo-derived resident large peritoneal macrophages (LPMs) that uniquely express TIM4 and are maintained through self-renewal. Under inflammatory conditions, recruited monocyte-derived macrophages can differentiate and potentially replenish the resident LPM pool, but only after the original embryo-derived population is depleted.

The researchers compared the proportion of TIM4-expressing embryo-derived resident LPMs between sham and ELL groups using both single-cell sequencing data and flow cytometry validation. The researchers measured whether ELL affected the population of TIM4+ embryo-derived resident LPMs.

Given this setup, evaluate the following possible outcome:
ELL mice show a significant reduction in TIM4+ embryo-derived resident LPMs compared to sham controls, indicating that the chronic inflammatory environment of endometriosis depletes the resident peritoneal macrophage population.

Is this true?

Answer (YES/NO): YES